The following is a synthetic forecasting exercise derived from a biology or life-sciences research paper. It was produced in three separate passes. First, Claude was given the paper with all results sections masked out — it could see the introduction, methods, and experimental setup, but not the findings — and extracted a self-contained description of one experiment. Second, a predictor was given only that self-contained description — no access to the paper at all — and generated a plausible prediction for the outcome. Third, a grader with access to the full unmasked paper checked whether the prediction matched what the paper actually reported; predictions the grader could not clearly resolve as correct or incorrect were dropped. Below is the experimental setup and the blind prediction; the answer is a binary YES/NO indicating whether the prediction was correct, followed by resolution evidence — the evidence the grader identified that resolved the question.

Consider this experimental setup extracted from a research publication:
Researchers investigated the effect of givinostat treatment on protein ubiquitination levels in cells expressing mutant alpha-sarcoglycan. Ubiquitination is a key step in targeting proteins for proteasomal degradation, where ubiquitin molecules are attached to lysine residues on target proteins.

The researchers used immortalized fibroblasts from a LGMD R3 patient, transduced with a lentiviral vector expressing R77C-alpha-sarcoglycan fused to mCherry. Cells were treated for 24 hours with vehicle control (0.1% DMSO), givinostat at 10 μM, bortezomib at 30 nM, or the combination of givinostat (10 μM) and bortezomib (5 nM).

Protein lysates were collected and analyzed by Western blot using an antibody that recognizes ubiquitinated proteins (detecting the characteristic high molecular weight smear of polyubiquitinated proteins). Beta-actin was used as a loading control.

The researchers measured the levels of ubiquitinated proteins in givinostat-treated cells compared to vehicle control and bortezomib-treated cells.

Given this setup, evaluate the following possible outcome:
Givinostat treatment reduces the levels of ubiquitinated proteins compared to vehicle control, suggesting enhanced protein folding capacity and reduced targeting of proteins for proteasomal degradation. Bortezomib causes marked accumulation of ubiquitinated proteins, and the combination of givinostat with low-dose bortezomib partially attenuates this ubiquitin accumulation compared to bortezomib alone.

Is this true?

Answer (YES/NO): NO